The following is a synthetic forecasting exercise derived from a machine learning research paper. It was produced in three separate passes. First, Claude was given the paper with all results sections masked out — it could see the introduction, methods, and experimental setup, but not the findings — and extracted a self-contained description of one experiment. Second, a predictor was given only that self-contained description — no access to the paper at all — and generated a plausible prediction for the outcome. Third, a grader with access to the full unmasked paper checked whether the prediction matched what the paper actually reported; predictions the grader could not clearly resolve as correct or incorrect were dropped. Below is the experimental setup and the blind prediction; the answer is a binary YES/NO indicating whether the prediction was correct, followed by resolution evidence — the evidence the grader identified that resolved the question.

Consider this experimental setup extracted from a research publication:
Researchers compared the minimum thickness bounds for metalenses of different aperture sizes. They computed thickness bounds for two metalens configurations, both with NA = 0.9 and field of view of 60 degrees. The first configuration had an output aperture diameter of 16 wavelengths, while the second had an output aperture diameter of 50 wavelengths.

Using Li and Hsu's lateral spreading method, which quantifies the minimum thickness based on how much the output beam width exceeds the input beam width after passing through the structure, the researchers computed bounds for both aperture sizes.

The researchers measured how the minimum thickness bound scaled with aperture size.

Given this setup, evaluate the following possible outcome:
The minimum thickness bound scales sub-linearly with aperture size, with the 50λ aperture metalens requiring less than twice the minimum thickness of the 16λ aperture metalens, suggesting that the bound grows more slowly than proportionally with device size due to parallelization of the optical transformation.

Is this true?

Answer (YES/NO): NO